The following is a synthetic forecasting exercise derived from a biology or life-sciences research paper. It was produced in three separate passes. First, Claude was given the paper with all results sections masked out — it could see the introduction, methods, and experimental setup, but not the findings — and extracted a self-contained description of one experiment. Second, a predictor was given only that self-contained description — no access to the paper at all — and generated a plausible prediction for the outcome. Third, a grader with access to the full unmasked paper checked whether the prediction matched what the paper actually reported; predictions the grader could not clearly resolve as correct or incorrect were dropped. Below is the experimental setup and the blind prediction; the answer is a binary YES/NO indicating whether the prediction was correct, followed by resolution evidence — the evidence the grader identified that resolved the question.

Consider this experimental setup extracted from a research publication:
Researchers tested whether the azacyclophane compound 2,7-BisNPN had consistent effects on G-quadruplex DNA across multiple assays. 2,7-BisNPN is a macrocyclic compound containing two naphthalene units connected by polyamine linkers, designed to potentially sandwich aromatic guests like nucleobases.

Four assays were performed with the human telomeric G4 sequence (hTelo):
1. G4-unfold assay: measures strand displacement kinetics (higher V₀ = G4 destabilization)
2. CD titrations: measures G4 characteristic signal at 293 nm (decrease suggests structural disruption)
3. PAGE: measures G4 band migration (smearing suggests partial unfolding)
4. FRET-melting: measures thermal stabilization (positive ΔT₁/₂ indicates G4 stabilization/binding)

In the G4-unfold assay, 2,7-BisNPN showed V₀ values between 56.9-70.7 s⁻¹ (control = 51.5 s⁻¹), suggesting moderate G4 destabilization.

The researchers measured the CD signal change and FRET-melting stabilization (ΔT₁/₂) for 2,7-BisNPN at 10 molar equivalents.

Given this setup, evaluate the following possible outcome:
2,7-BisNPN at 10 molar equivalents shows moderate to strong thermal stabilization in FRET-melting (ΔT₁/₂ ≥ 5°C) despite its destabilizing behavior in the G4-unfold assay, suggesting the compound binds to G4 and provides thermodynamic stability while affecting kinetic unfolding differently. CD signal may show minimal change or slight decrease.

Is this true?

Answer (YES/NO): NO